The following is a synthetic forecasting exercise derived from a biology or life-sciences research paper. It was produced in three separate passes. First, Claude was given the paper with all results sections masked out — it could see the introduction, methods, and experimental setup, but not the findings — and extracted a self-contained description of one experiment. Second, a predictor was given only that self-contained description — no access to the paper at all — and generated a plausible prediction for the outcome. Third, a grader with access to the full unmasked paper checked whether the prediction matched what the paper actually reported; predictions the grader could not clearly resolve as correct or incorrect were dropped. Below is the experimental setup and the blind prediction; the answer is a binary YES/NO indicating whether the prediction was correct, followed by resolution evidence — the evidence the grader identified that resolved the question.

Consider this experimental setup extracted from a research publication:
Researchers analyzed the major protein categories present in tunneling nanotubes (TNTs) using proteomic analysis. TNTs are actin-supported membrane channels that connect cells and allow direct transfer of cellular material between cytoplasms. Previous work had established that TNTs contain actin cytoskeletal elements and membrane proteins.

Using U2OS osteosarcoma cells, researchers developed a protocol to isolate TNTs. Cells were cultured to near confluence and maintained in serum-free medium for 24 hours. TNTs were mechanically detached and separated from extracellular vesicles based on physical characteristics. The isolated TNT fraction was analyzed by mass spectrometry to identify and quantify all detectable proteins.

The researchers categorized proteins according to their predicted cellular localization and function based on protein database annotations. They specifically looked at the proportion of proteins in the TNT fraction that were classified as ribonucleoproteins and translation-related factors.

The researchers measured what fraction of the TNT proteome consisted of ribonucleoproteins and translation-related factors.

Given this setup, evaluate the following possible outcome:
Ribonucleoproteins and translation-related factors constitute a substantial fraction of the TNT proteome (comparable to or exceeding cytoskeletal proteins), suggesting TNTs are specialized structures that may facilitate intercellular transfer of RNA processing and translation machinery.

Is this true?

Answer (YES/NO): YES